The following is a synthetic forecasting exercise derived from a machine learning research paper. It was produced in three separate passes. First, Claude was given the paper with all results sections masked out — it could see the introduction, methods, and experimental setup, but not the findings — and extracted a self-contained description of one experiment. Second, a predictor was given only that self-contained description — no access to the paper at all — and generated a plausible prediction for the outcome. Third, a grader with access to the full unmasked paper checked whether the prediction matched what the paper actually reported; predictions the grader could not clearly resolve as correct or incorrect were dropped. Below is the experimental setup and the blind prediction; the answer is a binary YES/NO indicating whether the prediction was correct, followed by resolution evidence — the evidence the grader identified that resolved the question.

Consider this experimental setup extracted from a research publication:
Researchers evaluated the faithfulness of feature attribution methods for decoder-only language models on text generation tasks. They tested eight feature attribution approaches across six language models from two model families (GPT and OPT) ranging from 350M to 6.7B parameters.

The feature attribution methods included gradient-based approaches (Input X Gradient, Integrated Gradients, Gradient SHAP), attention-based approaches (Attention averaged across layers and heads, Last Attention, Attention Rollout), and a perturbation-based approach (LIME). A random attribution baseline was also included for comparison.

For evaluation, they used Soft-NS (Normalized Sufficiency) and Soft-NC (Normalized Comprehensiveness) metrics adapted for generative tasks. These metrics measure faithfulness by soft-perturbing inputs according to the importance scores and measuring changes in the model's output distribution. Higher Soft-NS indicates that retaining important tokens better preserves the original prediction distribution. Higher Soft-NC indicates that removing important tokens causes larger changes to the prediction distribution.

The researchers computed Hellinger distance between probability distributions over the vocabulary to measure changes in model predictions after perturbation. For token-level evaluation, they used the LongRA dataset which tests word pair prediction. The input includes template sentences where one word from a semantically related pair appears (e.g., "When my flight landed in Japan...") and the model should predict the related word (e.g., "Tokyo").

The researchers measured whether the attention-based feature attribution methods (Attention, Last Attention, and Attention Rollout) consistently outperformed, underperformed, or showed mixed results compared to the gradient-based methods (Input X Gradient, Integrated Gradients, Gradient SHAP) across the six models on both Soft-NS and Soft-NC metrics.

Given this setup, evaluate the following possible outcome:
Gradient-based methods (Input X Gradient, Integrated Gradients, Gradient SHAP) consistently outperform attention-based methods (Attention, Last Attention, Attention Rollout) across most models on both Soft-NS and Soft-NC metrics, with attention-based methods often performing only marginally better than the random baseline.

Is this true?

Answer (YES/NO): NO